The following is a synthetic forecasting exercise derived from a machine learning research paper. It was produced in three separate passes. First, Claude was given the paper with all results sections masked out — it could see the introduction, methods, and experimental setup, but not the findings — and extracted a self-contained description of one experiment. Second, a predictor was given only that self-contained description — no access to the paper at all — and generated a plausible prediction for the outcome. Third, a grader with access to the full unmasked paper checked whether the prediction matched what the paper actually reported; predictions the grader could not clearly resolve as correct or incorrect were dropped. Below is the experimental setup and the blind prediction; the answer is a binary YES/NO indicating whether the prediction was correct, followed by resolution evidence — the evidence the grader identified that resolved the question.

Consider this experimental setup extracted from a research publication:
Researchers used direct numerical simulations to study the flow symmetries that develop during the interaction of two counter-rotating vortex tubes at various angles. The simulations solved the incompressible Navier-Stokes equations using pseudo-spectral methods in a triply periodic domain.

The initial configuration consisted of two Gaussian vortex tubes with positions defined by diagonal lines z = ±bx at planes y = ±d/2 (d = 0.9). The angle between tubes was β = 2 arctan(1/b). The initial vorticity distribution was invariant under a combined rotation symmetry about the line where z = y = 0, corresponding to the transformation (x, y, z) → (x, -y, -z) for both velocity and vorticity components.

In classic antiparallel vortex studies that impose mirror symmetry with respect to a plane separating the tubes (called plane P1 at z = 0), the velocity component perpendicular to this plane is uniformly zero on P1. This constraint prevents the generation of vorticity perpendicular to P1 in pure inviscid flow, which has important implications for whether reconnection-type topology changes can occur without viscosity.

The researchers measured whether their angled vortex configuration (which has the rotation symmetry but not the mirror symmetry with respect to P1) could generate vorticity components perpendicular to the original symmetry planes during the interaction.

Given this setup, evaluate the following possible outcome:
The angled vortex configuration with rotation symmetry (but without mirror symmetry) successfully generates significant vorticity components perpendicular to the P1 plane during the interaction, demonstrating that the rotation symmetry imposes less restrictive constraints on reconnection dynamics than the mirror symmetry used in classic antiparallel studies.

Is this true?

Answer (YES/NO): YES